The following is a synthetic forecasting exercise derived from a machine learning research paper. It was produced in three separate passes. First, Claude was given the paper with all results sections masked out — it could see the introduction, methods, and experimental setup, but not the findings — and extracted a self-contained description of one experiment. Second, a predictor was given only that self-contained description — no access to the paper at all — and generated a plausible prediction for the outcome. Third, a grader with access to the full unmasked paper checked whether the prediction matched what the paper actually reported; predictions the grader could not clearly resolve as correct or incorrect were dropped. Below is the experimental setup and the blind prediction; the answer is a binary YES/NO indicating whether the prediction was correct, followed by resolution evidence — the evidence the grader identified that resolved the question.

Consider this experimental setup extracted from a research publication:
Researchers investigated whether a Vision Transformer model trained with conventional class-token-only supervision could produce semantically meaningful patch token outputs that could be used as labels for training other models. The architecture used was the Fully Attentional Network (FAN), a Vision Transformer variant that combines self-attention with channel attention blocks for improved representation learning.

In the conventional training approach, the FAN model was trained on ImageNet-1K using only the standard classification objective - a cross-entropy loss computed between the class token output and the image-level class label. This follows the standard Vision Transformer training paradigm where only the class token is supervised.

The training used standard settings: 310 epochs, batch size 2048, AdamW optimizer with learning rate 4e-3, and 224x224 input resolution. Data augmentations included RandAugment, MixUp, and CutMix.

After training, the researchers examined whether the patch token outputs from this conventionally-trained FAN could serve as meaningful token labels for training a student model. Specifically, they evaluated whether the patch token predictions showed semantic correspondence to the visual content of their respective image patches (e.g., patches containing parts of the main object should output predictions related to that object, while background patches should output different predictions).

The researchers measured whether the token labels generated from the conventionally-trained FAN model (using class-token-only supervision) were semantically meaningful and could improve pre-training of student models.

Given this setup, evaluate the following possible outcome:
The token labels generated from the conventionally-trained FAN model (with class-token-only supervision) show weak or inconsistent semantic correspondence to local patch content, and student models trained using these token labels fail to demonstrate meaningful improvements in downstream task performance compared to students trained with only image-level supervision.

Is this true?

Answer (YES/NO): YES